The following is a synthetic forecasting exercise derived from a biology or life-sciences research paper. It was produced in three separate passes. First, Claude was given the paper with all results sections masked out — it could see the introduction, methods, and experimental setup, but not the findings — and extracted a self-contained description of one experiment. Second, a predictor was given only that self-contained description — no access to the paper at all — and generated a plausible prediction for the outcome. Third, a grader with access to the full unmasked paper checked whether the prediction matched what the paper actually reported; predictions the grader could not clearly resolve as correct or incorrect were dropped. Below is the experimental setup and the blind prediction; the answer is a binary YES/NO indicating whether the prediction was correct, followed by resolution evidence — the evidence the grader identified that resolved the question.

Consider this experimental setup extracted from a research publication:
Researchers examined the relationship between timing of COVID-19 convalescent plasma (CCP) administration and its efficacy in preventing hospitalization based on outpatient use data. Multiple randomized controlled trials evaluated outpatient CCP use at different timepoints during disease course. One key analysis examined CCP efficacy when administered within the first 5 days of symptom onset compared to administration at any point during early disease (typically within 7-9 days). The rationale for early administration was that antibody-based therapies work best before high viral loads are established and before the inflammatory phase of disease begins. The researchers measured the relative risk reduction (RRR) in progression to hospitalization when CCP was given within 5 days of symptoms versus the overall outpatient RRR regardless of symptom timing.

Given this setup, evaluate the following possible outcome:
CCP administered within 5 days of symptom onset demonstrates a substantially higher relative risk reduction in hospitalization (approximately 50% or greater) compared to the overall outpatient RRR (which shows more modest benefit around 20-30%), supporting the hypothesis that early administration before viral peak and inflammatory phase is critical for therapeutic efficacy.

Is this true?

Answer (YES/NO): YES